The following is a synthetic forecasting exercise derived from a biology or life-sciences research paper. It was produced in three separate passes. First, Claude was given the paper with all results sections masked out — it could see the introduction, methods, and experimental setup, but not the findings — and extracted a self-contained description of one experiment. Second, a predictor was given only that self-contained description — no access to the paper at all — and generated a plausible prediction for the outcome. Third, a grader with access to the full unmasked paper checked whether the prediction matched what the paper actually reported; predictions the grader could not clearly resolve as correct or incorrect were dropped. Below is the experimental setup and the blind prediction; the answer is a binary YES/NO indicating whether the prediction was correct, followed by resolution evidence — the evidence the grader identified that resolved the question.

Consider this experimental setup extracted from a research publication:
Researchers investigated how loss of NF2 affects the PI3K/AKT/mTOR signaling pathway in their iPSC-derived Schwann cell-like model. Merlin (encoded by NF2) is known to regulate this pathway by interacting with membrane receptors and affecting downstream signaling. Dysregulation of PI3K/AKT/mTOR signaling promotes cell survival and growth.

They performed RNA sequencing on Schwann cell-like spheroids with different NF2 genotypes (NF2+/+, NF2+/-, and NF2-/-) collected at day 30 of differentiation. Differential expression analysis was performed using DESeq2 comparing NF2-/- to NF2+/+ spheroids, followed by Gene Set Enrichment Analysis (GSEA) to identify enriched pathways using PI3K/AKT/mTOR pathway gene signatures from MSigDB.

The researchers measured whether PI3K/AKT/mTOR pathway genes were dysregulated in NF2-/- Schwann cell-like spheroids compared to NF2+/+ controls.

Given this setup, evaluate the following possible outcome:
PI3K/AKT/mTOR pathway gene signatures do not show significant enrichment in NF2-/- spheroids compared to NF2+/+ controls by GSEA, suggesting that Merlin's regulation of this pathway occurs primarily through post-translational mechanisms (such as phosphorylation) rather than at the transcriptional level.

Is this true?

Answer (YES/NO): NO